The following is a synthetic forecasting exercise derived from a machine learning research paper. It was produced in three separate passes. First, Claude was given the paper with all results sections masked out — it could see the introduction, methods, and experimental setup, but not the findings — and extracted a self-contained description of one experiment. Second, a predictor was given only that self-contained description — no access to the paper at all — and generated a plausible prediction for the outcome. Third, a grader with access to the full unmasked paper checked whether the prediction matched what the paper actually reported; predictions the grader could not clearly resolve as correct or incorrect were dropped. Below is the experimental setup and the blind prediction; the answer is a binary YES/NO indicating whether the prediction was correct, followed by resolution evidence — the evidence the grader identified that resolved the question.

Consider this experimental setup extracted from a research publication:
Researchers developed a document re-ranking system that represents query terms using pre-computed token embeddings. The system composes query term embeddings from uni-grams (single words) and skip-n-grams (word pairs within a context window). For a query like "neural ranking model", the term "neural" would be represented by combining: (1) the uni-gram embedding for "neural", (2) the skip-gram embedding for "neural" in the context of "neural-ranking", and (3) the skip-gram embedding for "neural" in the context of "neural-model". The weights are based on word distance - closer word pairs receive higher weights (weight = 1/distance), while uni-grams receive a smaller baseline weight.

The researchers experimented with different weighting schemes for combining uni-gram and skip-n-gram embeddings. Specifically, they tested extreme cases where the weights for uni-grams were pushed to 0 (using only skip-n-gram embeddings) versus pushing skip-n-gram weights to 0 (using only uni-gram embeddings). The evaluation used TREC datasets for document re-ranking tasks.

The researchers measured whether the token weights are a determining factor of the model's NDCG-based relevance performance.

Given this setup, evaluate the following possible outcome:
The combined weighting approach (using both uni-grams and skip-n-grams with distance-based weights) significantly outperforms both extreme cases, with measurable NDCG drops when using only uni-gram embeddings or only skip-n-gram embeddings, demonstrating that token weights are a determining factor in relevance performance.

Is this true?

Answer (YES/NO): NO